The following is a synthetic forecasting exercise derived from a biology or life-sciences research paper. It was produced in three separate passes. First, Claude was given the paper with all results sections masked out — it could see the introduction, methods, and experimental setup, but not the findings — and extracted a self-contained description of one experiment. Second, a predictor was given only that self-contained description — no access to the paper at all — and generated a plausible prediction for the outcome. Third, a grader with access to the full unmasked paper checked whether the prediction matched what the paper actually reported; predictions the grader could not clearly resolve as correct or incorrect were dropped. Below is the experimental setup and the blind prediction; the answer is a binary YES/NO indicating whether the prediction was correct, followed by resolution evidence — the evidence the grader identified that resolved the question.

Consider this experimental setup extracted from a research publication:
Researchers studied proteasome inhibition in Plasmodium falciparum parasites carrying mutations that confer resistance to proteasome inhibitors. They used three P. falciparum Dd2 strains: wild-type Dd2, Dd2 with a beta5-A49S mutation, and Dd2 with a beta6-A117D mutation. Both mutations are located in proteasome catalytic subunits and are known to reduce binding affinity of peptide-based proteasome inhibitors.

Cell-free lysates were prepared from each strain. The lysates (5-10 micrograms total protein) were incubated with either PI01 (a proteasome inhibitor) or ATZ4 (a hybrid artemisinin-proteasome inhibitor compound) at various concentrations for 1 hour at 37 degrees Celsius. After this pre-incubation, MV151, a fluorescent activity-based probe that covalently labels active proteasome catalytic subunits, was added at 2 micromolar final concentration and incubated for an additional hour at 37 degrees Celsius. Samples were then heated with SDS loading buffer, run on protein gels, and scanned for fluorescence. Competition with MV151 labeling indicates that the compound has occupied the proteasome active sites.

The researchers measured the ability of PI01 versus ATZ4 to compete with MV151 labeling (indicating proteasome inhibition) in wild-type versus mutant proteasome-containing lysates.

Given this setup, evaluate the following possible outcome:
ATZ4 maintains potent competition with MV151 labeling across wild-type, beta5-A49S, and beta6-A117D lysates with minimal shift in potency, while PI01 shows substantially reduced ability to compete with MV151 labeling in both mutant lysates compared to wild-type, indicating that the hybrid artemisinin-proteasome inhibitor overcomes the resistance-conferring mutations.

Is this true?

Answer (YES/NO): NO